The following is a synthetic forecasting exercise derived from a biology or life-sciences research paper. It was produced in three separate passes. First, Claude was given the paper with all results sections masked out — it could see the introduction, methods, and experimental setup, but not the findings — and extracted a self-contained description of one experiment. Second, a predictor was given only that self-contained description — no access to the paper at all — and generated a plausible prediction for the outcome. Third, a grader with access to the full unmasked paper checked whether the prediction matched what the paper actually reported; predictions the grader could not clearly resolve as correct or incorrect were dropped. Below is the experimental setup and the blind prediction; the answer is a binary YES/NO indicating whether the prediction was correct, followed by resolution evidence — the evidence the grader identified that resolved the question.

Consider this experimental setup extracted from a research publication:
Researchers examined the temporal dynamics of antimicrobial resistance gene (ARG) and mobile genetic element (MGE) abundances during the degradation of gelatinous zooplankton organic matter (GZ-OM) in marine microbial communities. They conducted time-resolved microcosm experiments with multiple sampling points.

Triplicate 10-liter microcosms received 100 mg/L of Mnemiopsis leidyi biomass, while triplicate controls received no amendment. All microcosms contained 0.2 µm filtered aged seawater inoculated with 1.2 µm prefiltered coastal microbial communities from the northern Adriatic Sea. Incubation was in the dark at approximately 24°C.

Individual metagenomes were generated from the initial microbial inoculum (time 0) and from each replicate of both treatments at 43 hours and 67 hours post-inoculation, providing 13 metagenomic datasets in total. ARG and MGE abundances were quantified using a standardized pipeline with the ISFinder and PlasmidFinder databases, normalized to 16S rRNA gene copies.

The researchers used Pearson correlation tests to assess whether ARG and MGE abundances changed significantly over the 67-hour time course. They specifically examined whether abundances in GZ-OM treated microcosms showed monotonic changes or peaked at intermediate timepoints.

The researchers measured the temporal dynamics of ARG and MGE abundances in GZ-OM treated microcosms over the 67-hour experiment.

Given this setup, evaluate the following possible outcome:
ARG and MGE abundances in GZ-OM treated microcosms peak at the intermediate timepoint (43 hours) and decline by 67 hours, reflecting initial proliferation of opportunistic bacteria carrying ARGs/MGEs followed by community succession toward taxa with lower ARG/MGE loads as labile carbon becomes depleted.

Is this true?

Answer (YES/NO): NO